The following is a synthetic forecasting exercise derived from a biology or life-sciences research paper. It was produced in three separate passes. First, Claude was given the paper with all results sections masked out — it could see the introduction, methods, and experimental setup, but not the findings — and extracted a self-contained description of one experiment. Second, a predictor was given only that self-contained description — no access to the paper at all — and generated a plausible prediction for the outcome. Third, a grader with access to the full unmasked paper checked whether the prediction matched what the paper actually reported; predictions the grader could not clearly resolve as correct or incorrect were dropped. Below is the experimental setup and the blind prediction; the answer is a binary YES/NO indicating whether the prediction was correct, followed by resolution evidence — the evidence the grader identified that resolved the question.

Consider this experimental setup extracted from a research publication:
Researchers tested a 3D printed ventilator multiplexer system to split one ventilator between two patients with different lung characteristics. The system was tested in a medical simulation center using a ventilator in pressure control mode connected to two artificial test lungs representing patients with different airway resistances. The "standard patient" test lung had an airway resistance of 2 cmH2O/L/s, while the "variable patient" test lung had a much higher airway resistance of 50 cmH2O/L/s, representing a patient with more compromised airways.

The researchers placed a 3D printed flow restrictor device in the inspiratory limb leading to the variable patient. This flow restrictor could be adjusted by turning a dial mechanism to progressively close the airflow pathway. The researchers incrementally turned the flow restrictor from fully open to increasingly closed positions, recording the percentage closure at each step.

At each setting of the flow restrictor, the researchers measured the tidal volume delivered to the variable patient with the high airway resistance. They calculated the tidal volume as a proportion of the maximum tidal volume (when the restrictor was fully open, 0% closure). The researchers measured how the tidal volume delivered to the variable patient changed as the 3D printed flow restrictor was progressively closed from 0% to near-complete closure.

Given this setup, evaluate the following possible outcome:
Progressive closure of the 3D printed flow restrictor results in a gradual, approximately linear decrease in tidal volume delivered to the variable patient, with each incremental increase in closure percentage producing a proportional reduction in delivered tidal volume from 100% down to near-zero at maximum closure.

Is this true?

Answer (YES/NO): NO